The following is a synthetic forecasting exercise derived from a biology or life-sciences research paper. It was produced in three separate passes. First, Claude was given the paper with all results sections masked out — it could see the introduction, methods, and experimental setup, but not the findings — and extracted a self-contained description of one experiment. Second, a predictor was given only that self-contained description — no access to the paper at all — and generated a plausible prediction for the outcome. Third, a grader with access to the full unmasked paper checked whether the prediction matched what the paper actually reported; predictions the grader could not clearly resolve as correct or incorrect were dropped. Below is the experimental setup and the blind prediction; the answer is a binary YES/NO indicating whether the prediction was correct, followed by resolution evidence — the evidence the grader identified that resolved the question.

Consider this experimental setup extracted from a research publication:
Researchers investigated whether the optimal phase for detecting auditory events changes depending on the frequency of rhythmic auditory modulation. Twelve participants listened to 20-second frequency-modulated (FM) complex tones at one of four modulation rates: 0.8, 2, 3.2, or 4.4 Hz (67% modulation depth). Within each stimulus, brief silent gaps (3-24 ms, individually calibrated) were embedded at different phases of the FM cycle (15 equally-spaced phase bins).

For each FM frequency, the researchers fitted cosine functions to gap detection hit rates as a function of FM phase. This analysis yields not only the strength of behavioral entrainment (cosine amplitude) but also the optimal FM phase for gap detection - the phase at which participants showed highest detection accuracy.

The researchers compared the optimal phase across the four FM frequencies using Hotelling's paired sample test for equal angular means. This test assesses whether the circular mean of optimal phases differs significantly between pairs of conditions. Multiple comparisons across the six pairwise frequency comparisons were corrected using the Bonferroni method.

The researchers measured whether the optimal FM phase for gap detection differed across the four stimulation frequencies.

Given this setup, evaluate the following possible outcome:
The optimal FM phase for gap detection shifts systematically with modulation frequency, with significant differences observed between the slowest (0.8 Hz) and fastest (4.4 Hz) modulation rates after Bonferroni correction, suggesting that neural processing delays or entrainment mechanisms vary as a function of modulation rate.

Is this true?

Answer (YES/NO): NO